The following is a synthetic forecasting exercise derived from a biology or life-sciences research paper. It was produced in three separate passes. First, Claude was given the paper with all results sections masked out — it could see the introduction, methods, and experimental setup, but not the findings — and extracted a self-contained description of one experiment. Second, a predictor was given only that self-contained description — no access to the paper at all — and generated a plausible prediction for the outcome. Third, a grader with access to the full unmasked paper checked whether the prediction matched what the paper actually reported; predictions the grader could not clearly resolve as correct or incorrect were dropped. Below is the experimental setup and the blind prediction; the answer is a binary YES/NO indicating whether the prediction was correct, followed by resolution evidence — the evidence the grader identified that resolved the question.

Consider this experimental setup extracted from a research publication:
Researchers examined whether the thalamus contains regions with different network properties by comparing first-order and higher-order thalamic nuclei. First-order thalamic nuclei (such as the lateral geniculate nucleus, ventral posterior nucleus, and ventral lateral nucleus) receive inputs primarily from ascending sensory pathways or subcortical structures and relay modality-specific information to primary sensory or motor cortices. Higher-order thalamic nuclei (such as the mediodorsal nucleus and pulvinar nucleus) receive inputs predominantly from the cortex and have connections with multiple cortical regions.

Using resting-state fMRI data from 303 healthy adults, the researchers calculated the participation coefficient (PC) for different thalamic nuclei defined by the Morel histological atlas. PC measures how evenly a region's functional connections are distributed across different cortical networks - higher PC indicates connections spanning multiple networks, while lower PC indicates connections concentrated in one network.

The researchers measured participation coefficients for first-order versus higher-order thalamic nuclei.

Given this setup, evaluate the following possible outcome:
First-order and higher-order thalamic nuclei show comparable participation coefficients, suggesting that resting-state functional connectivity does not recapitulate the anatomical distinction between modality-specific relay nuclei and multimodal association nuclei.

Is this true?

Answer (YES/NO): YES